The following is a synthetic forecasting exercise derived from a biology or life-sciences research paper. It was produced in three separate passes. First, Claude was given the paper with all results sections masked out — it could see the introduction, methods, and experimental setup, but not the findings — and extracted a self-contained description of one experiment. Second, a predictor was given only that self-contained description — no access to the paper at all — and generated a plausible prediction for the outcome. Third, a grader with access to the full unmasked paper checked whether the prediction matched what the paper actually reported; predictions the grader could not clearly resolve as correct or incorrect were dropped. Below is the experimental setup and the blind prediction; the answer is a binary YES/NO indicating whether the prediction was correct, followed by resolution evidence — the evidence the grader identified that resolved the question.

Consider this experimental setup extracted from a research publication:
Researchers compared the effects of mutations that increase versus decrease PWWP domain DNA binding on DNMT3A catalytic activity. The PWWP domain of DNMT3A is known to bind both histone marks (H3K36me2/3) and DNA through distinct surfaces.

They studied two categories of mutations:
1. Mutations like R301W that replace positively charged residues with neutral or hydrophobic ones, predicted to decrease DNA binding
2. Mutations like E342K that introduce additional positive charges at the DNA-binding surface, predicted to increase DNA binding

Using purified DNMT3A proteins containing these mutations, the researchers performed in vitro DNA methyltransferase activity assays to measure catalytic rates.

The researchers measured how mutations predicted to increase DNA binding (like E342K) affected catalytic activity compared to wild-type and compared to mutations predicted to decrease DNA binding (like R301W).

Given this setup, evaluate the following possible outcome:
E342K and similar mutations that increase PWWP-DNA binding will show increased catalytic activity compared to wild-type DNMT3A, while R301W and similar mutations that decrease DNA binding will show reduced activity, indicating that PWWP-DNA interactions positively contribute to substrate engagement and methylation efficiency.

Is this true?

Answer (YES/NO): YES